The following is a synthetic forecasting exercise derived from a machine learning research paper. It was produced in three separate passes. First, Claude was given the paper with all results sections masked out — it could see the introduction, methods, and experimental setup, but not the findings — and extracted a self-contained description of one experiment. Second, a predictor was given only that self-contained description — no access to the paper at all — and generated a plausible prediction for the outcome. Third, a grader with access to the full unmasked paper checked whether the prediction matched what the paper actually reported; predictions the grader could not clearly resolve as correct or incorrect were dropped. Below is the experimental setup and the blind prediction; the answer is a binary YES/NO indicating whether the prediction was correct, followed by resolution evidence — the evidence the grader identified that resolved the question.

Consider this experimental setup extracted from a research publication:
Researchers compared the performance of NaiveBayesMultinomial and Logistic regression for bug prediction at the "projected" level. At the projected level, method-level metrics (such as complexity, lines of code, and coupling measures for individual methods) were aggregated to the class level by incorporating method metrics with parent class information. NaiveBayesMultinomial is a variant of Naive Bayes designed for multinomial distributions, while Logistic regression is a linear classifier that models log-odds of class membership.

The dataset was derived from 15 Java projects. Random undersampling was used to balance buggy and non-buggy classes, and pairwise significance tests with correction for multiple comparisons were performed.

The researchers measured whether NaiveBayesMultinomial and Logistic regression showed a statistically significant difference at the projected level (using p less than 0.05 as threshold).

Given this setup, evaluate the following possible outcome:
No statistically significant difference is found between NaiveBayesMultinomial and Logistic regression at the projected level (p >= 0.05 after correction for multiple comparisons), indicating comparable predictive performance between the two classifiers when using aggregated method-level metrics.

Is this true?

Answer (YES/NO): NO